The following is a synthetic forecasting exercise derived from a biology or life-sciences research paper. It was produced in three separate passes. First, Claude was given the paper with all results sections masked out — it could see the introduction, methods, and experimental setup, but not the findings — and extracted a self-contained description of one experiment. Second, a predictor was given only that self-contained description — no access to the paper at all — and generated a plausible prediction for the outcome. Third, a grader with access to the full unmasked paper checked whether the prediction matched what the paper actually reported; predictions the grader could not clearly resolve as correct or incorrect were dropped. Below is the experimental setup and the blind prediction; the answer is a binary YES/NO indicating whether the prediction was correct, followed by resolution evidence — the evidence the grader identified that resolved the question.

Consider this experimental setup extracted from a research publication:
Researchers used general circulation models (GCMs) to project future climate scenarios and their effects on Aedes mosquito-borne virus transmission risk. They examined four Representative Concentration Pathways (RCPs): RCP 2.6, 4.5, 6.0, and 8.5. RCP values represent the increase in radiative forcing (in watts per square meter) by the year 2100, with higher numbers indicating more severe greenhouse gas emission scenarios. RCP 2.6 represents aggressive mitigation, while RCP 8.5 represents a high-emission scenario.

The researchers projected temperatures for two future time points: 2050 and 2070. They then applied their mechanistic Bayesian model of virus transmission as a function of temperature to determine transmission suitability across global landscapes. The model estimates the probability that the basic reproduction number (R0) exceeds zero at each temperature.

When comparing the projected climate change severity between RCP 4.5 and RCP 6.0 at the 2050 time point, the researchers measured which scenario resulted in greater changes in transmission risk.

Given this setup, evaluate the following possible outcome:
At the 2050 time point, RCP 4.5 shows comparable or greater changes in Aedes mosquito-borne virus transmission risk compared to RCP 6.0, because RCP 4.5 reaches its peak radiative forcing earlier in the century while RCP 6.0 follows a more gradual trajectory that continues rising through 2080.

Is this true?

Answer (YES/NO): YES